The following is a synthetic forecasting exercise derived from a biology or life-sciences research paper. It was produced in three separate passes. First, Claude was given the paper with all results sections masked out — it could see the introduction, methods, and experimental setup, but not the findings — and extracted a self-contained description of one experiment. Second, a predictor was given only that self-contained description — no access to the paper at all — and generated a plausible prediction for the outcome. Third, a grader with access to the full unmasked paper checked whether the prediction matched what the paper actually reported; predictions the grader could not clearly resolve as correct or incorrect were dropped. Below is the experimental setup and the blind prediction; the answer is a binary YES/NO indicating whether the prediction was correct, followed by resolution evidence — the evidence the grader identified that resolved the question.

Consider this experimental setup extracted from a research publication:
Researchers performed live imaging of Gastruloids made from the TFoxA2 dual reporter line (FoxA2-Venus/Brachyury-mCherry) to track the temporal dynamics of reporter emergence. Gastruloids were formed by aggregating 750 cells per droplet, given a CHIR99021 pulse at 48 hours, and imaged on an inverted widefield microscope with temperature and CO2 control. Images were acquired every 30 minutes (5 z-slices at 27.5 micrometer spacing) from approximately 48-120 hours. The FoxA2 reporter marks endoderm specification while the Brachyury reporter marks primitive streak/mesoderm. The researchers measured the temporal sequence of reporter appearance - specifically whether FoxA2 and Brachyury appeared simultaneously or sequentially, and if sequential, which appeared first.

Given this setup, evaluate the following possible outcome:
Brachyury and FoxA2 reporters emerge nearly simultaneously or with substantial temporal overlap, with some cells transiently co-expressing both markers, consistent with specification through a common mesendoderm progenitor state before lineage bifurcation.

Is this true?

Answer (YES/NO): NO